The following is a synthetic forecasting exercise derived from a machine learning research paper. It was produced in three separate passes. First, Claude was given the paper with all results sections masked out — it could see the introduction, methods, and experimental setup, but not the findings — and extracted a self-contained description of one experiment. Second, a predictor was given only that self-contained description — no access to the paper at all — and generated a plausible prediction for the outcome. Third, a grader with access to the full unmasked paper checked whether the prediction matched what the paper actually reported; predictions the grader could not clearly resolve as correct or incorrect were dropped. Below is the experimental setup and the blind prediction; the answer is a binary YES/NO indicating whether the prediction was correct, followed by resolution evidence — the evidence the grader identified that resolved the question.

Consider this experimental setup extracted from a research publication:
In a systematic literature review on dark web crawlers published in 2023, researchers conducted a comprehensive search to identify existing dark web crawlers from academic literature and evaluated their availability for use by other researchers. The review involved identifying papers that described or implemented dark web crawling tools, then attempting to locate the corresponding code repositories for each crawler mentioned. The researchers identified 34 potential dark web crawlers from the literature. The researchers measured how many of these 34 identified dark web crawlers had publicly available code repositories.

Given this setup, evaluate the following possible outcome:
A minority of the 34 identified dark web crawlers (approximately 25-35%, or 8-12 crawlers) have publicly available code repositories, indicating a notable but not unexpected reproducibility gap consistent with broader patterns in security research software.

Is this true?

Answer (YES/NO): NO